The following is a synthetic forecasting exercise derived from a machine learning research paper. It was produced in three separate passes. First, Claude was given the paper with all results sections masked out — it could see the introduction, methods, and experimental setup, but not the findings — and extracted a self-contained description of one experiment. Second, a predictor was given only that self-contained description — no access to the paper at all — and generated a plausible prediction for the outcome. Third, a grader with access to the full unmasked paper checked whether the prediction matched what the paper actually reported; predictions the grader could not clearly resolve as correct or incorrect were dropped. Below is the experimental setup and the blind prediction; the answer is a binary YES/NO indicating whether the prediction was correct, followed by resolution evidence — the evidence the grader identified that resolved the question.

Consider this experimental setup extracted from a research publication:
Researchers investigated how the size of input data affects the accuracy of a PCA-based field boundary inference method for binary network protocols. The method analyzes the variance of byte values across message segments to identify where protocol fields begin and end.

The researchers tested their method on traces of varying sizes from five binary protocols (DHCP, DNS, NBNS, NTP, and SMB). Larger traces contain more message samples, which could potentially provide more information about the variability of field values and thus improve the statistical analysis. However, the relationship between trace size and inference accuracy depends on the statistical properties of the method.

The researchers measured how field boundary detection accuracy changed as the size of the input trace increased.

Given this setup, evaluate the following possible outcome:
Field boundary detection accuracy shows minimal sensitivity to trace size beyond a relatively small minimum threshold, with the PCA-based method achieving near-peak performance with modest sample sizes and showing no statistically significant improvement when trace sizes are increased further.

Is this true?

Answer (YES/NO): YES